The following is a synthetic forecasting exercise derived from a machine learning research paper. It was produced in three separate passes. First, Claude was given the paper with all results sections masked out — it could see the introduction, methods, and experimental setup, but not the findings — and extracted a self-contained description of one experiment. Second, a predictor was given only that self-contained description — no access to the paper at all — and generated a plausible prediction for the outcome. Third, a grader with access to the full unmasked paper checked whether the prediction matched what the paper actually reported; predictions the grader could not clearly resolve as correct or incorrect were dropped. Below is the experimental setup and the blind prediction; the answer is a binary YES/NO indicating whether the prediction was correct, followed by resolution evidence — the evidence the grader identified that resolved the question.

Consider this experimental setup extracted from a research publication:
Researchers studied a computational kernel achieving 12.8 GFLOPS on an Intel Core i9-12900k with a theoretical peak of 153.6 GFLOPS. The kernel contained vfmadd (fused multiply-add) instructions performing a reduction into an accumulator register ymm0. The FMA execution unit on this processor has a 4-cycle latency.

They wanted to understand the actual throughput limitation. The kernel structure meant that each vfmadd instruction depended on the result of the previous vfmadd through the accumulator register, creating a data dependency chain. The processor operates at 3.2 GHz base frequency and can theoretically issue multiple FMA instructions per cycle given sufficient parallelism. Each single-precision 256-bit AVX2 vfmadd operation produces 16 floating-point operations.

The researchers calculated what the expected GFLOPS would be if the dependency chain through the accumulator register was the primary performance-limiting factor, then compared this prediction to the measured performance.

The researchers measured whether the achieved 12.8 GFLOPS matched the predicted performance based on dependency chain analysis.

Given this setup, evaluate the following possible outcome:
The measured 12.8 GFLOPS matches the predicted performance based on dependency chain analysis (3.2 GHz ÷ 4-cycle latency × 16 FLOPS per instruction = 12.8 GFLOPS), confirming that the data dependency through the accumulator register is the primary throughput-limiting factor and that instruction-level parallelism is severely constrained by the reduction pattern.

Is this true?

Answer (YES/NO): YES